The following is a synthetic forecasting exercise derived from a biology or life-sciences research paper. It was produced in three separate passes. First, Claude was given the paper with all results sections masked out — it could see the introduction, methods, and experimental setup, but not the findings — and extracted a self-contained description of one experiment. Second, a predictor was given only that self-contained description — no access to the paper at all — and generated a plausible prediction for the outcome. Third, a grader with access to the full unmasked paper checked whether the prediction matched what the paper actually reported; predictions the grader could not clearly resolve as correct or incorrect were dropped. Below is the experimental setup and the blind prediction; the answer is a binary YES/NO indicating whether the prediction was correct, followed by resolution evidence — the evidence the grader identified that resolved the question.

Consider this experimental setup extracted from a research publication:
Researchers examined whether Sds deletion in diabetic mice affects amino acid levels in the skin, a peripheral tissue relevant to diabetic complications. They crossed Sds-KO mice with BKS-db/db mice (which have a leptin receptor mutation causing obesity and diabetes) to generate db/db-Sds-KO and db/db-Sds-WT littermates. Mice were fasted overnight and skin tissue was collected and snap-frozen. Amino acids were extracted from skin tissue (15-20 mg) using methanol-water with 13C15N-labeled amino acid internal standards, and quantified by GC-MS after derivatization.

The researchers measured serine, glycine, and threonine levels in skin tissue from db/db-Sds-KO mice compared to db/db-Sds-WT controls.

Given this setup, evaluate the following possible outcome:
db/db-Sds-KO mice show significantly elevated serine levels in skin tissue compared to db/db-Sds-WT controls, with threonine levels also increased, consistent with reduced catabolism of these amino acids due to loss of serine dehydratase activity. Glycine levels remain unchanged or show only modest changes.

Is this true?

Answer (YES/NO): NO